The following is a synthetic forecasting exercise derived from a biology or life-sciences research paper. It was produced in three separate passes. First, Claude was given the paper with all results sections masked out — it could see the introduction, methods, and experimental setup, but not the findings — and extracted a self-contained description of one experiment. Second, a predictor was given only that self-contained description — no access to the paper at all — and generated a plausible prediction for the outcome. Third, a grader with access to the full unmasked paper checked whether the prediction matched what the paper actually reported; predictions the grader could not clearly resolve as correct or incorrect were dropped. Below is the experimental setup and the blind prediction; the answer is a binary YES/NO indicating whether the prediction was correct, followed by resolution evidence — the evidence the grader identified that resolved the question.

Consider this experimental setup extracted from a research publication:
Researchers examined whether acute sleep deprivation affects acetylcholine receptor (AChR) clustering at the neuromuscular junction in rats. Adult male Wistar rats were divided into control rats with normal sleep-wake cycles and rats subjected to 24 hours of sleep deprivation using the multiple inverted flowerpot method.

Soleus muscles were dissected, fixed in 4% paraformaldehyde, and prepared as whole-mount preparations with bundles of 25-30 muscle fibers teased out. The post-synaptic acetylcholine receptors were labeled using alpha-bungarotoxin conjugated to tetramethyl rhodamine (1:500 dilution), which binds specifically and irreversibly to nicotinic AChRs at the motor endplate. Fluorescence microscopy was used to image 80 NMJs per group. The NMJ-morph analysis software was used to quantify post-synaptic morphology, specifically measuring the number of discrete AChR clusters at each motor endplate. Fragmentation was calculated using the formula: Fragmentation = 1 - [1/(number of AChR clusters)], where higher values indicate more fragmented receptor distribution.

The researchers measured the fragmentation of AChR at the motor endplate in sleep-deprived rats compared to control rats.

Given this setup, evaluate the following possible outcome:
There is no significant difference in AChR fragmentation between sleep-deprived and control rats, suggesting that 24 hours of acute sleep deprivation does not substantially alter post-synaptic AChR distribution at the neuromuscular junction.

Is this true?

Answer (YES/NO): NO